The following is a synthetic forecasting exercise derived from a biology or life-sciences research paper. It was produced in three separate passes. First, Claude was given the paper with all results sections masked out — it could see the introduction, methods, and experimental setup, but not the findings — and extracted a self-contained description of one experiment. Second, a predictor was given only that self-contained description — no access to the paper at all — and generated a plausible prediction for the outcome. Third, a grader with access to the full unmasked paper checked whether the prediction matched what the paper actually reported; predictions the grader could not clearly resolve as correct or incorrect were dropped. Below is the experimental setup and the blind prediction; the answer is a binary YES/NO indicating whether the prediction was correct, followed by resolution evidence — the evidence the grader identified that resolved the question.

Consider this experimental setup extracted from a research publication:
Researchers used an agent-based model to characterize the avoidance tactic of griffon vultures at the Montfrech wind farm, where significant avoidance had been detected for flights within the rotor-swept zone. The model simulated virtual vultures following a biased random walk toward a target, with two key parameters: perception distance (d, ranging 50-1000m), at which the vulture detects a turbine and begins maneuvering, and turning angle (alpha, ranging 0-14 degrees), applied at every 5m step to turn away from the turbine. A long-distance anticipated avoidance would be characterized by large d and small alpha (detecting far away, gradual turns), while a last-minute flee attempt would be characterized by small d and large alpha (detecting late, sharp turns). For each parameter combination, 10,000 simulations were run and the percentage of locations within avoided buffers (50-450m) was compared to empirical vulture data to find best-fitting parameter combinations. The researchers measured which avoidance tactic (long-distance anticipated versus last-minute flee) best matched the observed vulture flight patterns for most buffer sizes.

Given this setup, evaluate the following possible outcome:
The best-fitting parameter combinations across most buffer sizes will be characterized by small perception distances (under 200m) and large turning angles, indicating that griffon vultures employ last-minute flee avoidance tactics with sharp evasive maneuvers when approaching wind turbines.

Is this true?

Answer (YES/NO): NO